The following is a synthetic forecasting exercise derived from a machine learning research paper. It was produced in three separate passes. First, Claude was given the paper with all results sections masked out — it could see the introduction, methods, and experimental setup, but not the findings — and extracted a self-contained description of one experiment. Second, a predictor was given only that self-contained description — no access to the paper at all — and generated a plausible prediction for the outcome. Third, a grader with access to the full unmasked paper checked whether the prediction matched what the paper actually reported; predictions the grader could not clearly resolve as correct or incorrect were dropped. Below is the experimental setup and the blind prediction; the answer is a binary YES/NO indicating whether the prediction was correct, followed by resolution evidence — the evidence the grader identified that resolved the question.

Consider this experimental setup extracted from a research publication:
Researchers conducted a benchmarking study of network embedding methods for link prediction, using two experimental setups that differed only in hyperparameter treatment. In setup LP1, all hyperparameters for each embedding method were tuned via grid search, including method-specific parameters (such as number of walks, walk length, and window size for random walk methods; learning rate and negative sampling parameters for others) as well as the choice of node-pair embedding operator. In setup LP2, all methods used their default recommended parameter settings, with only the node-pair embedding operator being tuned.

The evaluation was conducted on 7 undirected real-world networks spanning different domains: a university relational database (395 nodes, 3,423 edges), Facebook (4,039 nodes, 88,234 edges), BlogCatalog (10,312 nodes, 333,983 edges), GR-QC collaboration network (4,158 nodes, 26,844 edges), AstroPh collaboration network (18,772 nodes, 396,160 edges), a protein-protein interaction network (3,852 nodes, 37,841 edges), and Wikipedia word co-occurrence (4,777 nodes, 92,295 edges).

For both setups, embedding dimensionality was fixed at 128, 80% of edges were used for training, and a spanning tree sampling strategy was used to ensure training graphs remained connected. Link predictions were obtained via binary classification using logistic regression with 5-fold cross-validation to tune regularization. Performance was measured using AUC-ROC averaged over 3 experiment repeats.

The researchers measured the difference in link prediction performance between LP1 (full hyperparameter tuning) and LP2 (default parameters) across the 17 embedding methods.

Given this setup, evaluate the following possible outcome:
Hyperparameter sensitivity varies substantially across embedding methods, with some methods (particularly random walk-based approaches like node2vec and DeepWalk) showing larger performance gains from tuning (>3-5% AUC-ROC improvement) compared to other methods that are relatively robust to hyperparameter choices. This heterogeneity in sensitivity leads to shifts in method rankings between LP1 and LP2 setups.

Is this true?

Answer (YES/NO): NO